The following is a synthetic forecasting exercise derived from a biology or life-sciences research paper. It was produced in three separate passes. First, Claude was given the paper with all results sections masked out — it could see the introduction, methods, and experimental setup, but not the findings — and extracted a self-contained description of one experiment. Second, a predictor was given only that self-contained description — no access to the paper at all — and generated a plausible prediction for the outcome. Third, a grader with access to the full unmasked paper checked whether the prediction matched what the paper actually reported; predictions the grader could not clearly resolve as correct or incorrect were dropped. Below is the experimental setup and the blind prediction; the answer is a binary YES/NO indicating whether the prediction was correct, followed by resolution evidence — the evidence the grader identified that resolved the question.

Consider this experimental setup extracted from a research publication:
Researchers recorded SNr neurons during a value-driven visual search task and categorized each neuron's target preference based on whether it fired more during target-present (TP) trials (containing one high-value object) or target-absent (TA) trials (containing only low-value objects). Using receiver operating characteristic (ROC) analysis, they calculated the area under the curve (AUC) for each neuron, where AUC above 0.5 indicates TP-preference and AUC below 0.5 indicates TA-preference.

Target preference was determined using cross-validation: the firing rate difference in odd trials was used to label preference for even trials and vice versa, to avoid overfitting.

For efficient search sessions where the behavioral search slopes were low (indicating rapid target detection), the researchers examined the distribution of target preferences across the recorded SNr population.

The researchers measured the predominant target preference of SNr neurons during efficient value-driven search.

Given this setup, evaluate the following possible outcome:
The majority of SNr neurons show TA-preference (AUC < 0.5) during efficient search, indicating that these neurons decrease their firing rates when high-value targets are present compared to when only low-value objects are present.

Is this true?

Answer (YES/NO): YES